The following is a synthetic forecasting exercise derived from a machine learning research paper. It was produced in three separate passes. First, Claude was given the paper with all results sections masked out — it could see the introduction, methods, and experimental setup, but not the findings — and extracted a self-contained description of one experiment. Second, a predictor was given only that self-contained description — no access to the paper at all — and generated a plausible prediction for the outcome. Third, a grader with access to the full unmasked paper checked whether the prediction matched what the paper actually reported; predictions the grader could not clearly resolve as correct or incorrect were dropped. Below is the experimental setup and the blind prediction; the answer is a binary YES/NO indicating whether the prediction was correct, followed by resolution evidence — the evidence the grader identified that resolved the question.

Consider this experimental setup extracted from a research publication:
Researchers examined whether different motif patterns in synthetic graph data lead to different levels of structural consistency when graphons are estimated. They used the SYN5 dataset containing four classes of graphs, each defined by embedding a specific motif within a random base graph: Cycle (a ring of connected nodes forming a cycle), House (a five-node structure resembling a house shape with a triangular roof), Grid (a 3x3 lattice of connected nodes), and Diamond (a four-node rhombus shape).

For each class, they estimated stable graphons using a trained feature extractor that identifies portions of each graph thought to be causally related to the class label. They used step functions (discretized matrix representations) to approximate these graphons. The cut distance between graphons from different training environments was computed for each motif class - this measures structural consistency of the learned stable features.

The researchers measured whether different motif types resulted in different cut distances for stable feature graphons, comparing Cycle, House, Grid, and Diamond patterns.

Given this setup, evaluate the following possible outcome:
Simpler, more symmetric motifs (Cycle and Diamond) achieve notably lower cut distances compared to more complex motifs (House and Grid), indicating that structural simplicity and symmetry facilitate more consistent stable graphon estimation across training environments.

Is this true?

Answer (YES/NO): NO